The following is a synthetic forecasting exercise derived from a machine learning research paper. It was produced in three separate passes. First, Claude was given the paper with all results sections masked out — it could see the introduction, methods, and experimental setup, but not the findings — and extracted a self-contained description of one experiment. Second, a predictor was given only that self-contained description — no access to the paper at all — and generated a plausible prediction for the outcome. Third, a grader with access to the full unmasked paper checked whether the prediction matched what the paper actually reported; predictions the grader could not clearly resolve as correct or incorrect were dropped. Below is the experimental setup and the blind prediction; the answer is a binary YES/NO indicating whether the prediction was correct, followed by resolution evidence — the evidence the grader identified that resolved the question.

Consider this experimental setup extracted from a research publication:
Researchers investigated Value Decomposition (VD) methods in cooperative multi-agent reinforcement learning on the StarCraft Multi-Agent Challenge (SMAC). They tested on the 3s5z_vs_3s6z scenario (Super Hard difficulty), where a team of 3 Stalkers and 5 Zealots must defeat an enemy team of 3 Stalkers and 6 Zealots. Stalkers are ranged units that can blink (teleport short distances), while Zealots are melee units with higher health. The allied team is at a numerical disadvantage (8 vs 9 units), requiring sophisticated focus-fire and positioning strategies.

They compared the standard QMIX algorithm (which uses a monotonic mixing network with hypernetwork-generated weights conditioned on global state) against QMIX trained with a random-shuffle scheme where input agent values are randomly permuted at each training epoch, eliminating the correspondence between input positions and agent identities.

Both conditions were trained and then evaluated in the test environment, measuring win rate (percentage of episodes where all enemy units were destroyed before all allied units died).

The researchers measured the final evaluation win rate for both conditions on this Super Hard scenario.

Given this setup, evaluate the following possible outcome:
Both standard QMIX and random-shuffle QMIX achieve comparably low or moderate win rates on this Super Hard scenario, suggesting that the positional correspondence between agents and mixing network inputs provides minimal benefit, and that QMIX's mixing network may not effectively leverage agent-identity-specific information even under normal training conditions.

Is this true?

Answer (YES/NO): YES